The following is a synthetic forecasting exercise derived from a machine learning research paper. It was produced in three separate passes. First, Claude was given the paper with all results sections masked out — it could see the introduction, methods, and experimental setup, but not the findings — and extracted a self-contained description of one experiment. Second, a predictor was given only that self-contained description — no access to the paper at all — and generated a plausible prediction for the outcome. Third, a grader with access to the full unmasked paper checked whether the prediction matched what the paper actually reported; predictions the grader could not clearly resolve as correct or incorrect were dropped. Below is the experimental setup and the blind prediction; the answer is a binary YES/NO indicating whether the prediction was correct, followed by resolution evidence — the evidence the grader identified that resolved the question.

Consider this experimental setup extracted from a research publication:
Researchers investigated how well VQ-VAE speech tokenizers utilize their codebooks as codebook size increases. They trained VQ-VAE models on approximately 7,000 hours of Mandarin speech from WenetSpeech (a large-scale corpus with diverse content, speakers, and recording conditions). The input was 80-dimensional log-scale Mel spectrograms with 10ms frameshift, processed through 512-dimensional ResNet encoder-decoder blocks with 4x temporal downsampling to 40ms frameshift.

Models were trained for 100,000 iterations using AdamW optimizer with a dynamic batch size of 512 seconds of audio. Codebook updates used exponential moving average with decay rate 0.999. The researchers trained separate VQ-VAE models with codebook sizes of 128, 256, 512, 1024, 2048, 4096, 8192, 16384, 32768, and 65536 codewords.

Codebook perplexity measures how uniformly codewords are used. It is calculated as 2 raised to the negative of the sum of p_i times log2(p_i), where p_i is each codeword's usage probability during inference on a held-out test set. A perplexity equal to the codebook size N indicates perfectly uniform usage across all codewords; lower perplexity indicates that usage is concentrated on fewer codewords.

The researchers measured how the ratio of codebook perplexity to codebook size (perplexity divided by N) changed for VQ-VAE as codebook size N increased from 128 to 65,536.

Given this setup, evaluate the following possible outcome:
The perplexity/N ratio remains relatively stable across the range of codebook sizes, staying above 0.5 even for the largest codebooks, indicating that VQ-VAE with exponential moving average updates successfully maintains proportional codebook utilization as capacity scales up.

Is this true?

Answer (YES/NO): NO